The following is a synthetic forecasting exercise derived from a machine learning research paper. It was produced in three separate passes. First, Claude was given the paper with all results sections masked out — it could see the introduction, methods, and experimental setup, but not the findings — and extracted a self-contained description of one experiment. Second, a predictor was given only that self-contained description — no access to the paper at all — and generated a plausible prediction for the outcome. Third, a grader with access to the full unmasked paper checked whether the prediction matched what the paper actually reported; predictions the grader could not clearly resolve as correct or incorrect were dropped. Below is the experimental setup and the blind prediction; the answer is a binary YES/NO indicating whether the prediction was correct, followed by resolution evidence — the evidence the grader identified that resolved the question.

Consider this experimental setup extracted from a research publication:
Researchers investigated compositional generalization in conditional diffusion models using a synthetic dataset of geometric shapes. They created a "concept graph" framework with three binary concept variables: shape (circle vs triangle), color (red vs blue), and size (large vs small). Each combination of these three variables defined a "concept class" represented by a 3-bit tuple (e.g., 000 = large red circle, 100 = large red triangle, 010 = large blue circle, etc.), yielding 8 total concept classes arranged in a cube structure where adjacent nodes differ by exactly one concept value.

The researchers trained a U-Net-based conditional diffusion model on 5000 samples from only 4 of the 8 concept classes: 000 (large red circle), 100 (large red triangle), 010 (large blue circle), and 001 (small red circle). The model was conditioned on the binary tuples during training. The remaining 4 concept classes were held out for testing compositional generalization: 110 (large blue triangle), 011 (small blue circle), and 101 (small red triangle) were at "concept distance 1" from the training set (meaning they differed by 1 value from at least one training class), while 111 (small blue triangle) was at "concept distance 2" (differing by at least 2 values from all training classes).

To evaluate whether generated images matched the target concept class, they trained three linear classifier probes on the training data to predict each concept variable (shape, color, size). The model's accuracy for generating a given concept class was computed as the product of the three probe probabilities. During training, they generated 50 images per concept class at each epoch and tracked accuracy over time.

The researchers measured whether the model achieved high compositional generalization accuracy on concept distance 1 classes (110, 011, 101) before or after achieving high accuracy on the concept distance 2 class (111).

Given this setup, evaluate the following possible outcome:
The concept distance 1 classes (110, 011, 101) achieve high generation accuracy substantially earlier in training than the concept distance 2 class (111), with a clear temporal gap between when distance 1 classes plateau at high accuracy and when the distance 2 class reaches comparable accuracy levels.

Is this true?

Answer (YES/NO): YES